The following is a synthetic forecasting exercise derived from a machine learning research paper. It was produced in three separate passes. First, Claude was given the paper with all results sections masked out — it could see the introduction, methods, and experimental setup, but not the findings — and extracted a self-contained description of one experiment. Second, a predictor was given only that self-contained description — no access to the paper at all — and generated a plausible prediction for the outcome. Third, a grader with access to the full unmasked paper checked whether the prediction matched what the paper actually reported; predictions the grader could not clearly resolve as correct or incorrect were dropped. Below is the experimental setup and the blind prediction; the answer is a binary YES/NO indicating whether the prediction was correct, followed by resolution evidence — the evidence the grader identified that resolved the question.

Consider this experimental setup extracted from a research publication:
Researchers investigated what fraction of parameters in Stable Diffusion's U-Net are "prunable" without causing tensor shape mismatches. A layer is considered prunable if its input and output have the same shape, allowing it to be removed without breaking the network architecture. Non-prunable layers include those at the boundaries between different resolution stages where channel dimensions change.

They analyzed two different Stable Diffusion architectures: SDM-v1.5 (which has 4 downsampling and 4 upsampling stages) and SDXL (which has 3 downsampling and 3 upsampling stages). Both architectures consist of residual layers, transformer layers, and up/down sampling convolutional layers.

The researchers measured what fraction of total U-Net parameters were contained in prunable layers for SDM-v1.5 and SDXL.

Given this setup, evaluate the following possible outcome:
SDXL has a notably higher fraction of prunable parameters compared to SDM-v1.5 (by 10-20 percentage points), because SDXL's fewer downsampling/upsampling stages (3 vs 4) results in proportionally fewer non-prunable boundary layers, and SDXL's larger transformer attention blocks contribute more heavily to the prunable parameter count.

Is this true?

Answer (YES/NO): YES